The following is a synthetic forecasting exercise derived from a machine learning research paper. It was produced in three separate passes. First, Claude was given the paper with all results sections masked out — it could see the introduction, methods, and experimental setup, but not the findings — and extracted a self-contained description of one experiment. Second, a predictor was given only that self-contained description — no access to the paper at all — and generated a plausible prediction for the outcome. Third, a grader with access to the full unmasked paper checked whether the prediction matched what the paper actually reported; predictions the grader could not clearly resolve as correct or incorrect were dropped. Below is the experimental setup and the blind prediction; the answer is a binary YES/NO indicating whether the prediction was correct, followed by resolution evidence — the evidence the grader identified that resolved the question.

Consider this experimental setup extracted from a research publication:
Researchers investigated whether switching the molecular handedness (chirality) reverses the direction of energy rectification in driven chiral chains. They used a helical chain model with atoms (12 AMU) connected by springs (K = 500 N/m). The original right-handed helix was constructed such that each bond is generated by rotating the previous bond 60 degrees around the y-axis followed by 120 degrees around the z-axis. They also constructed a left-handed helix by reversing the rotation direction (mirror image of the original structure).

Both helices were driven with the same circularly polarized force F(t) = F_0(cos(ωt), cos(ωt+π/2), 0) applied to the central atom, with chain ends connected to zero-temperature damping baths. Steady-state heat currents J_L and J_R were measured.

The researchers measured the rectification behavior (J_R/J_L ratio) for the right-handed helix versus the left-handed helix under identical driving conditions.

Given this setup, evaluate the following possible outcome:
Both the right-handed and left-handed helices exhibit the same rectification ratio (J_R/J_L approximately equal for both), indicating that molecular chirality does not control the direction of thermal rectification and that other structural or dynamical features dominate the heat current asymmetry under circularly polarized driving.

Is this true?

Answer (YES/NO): NO